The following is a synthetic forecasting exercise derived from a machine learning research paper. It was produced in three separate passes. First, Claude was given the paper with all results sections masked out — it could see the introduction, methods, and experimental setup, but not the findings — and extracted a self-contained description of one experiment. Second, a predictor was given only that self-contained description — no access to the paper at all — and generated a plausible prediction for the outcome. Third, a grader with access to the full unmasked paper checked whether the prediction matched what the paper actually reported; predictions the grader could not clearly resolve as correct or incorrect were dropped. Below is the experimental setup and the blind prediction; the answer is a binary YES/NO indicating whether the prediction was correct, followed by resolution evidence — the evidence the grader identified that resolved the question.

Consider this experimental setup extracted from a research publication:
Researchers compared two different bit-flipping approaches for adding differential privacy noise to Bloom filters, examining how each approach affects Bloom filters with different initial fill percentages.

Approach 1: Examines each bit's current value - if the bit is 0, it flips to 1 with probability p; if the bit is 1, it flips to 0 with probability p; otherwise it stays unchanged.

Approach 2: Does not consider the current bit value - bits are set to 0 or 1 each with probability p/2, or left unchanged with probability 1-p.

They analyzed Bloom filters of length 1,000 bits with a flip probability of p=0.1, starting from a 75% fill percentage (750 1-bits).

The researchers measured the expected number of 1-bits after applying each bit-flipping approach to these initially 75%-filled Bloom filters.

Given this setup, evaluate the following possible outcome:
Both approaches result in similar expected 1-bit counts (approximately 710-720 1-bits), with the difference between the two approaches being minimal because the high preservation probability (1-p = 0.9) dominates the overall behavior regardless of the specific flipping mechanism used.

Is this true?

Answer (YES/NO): NO